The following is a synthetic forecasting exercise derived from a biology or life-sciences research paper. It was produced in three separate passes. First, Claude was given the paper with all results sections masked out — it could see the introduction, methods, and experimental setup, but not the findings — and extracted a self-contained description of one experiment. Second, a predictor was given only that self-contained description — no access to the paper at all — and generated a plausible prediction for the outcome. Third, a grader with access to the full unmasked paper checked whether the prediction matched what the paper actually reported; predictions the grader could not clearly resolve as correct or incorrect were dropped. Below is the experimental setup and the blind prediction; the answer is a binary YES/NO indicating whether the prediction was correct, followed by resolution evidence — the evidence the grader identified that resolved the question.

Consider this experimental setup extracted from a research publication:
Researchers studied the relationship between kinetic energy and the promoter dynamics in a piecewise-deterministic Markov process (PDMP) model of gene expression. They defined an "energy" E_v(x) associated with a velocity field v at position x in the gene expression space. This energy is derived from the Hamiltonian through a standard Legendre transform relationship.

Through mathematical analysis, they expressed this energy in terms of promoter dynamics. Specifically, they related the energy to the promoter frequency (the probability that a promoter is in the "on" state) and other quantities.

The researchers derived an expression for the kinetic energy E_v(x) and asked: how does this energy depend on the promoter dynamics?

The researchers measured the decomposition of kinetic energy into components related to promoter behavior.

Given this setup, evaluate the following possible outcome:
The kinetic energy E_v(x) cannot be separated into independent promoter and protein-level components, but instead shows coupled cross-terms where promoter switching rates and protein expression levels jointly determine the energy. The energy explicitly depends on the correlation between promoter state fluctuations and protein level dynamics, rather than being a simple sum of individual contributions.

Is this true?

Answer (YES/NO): NO